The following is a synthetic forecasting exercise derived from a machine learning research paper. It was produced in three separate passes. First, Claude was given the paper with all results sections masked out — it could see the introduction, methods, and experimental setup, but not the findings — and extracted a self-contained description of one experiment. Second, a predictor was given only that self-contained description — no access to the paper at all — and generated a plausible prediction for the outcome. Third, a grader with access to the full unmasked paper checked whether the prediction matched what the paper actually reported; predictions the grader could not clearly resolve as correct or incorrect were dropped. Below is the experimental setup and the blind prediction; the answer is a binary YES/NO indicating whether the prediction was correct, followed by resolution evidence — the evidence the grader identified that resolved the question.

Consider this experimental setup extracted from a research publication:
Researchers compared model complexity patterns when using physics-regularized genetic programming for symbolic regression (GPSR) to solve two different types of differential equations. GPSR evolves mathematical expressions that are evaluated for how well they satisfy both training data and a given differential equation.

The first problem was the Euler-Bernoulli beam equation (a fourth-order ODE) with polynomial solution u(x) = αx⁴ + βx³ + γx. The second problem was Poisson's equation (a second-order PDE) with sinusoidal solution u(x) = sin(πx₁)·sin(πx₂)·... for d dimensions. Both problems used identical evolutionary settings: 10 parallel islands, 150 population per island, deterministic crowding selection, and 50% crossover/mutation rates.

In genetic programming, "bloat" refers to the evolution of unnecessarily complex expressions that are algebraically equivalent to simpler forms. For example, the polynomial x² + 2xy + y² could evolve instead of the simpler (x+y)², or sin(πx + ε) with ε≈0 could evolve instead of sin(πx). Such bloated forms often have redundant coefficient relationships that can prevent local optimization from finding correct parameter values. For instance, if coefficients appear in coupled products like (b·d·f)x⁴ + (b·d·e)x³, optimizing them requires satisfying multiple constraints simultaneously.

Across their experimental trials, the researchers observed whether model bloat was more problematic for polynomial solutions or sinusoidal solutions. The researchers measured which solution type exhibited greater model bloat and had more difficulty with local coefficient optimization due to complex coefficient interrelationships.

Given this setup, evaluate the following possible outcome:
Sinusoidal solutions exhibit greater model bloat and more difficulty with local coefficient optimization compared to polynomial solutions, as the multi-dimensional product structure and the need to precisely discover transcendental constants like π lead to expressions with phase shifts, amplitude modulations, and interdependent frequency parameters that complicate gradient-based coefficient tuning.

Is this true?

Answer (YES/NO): NO